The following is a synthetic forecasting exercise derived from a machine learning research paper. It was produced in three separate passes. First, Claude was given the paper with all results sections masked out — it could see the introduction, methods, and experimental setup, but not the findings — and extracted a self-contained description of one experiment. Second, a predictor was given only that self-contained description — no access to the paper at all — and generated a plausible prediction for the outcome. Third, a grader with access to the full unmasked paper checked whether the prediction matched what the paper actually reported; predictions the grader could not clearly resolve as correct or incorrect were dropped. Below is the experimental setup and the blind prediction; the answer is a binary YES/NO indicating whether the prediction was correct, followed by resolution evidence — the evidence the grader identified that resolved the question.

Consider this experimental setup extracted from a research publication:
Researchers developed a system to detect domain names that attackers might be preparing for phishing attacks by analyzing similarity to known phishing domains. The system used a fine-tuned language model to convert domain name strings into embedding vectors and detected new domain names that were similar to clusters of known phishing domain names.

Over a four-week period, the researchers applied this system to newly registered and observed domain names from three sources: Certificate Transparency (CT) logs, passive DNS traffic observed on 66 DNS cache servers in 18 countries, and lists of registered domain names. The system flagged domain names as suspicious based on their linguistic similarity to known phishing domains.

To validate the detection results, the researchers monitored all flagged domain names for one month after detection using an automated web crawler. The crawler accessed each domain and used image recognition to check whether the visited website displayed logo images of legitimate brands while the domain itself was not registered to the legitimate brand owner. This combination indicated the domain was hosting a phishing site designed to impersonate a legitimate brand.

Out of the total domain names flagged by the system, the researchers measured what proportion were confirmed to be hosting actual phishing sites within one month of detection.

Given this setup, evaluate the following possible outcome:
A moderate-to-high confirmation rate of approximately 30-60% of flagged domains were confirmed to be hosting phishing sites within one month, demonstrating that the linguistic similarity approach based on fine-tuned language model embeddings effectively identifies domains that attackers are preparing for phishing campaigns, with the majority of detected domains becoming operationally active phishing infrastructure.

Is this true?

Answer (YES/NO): NO